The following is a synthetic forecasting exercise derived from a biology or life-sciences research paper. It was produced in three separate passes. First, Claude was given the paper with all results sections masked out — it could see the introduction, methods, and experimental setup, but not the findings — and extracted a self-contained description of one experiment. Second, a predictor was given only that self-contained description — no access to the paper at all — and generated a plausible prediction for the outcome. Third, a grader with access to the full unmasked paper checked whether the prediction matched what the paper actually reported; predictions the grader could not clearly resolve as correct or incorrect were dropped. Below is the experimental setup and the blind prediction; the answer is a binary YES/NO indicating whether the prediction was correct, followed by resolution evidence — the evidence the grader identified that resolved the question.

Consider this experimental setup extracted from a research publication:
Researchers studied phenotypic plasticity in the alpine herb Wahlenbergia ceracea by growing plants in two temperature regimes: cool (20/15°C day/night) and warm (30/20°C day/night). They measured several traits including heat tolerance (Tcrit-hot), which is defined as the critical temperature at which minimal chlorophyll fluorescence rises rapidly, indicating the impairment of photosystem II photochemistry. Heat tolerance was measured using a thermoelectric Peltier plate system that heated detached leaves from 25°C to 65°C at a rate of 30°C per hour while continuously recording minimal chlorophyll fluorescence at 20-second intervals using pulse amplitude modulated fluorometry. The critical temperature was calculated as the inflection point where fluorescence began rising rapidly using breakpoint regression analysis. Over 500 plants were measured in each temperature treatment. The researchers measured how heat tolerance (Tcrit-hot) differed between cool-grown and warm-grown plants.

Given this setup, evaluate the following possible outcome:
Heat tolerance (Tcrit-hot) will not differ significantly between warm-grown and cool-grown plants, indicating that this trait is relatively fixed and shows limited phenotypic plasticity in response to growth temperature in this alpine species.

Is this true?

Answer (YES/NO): YES